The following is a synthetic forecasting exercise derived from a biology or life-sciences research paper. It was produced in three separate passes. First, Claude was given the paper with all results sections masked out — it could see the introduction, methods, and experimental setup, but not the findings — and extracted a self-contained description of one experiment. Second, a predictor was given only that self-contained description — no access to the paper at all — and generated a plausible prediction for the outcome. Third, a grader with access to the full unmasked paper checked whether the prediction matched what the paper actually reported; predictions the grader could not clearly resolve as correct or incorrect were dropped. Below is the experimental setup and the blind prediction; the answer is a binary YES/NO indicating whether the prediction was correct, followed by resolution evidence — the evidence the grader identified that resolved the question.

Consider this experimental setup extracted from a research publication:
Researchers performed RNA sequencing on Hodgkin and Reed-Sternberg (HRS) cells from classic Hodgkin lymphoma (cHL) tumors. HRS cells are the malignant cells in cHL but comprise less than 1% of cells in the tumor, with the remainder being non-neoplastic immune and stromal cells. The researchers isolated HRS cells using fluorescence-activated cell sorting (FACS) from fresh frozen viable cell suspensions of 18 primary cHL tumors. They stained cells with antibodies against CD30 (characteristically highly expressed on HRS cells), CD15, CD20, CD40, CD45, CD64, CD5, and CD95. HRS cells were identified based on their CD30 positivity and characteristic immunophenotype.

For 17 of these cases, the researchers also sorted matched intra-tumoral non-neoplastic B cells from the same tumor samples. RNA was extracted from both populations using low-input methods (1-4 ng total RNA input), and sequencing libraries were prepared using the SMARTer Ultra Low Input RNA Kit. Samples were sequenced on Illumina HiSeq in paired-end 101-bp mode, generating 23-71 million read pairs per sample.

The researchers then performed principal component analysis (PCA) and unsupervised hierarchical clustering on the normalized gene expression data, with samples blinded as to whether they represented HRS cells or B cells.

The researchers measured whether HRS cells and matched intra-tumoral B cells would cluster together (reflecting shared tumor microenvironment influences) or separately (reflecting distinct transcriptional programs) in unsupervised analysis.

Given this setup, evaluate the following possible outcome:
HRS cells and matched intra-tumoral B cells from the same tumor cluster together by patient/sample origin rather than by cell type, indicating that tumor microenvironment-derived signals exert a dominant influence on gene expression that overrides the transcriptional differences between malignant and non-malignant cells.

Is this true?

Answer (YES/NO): NO